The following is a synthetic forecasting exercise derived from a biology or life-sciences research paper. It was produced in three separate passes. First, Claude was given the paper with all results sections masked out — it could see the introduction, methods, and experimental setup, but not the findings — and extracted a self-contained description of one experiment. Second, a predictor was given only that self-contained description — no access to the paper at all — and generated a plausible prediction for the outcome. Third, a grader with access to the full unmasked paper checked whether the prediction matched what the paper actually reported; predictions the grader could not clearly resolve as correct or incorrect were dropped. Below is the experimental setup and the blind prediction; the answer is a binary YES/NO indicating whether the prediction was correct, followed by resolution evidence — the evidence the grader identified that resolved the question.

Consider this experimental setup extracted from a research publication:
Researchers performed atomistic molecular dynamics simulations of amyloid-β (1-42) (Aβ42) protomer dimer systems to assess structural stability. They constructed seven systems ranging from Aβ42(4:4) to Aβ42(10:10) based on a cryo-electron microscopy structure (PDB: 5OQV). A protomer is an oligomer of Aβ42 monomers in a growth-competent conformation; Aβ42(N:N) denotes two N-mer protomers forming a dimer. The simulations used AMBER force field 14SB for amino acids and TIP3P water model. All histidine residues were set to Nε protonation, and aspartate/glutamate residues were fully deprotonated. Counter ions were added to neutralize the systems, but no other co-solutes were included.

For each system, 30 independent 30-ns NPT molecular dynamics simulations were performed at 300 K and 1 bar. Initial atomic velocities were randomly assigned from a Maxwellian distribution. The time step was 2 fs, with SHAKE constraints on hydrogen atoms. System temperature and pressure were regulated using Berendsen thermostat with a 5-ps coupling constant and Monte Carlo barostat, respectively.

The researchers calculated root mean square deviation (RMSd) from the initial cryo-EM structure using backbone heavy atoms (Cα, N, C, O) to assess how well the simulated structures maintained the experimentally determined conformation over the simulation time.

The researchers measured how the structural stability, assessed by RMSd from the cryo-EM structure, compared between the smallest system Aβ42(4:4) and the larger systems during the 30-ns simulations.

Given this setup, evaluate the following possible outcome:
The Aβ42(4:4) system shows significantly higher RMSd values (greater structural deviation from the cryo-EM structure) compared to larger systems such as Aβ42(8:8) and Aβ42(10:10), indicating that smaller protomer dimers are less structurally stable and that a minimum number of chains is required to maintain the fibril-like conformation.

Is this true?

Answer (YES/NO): YES